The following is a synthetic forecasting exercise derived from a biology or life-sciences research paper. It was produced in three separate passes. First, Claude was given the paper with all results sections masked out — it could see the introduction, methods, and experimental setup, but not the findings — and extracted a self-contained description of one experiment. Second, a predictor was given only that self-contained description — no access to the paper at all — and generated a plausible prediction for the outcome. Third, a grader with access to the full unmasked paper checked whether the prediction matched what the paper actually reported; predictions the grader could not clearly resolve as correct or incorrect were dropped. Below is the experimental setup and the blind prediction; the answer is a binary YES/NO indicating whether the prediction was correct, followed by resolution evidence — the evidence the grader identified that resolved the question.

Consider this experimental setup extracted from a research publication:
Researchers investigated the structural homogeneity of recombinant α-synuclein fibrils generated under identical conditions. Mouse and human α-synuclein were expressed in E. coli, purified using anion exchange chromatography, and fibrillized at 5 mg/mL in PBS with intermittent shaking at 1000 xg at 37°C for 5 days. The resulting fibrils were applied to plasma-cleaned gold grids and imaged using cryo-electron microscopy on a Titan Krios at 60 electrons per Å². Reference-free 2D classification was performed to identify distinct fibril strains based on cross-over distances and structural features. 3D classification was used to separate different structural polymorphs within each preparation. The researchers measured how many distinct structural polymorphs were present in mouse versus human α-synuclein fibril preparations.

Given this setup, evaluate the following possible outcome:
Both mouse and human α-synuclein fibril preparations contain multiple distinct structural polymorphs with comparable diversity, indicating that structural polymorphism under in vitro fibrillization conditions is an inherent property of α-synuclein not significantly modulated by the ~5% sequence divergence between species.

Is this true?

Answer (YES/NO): NO